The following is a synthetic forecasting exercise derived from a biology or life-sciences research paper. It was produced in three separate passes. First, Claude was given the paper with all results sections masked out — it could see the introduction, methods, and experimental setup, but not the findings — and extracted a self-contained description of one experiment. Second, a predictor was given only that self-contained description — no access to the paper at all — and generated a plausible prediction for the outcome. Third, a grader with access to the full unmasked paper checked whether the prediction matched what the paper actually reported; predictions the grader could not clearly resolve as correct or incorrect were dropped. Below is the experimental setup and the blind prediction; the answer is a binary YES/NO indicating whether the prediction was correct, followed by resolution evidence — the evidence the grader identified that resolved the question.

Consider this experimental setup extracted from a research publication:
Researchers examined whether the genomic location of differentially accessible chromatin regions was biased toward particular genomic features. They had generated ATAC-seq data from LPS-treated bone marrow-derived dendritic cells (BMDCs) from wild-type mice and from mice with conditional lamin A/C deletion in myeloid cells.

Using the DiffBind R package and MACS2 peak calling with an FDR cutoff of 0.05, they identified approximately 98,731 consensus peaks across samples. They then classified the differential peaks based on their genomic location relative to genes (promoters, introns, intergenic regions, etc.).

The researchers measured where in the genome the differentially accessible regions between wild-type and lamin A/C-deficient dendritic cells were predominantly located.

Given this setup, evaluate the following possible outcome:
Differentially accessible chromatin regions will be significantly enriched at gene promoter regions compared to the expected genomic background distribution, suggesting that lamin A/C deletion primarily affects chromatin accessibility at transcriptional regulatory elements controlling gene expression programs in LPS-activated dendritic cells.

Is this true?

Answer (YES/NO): NO